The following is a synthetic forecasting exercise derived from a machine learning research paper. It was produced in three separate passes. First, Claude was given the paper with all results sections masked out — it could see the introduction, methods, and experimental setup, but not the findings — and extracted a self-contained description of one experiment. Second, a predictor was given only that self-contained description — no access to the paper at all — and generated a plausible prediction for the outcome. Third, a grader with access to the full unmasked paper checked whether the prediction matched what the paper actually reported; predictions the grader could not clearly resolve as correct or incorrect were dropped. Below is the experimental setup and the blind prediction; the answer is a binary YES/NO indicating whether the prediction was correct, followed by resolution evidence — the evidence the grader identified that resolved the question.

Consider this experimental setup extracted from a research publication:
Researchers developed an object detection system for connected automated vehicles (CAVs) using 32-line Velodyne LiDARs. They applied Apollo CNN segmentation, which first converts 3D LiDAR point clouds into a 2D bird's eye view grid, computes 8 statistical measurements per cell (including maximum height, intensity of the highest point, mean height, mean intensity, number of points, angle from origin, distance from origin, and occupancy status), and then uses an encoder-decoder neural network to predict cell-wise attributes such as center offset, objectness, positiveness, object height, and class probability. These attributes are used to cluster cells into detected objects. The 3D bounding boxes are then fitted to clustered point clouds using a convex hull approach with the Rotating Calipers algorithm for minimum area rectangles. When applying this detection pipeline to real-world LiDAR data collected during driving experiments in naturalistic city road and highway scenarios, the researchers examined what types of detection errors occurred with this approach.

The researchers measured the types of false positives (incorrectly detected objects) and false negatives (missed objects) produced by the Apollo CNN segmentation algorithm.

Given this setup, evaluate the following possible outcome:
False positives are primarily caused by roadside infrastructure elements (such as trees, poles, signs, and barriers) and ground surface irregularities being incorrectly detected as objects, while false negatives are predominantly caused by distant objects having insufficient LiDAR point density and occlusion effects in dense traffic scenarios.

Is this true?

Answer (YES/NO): NO